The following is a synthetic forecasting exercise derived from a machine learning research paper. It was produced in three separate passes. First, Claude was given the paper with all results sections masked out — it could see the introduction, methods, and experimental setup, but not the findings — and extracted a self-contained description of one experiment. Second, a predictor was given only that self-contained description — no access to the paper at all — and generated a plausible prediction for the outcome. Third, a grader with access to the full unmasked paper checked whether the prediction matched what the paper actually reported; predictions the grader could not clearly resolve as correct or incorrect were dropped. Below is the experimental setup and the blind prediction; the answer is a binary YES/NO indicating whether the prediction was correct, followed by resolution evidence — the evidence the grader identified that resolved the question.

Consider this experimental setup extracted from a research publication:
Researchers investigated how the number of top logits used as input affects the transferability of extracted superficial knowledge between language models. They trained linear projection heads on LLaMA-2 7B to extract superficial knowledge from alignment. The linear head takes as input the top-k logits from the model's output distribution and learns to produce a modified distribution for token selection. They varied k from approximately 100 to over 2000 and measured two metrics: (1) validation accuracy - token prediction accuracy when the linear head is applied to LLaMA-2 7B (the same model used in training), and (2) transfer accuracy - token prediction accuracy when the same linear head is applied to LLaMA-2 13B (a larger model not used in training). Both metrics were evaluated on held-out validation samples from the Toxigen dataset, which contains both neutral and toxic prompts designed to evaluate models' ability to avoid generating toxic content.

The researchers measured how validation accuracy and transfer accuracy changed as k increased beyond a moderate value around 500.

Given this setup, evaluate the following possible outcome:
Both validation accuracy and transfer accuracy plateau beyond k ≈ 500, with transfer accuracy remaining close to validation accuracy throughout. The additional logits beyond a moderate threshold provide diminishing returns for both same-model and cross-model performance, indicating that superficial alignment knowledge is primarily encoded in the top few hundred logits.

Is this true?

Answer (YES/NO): NO